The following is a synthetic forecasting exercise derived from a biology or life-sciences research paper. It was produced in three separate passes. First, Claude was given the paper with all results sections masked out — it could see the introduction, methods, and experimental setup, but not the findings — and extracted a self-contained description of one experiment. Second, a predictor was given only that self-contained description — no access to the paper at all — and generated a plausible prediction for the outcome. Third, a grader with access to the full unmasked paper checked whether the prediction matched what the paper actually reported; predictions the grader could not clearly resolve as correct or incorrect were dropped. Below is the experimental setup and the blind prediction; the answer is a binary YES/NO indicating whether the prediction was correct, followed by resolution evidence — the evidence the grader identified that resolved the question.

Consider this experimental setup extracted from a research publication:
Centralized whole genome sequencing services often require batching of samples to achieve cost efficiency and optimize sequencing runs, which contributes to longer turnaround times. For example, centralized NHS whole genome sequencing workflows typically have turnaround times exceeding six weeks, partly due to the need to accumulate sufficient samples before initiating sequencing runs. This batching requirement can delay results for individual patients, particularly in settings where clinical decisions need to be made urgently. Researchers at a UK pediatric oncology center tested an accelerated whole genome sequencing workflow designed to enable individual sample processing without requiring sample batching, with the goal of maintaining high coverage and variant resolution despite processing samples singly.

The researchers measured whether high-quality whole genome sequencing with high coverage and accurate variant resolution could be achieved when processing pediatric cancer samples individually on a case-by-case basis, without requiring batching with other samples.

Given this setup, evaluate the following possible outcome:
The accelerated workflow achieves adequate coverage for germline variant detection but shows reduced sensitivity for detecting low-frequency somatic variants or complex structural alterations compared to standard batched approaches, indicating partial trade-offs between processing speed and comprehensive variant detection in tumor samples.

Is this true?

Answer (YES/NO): NO